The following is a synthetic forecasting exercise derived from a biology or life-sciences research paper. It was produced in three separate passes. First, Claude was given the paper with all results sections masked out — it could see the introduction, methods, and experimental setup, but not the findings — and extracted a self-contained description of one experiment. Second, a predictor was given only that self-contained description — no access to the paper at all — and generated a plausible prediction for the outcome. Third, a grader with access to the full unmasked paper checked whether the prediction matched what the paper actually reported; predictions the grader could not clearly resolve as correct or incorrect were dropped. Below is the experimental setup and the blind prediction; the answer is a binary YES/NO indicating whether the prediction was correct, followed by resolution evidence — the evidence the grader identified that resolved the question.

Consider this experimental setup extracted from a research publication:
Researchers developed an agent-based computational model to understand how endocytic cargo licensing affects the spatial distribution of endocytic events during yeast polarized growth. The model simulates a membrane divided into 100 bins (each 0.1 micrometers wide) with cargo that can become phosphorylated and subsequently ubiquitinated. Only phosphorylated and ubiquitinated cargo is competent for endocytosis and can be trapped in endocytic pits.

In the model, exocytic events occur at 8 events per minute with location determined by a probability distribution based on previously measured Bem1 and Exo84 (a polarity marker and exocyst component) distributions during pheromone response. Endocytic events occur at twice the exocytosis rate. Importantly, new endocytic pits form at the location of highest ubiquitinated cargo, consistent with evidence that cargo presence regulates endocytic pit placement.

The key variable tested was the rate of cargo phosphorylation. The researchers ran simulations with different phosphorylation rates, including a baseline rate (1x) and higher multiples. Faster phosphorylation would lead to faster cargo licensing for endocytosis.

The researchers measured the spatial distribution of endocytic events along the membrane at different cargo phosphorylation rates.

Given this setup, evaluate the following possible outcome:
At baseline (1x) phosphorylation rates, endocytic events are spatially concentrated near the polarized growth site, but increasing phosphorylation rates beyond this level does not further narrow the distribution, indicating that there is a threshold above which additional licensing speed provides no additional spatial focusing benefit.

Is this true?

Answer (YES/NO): NO